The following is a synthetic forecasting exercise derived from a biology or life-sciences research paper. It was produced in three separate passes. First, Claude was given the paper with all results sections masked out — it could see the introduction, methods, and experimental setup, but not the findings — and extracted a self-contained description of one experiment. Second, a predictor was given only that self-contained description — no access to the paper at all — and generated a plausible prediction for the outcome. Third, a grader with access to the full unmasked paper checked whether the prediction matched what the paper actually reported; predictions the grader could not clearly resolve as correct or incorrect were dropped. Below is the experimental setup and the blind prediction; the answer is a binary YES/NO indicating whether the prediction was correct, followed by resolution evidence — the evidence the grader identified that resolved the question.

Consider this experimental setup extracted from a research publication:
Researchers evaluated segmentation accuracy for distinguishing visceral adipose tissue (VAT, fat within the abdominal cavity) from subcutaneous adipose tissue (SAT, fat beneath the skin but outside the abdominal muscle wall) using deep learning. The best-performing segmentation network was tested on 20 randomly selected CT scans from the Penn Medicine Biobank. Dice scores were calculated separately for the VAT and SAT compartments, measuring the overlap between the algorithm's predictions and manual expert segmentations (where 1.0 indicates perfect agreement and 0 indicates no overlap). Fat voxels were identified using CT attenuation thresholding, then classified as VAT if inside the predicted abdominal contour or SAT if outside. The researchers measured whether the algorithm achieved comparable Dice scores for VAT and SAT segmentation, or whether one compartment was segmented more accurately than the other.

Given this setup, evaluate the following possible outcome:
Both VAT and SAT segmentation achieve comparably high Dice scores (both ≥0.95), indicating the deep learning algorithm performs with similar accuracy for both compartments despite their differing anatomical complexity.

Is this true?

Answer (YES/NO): YES